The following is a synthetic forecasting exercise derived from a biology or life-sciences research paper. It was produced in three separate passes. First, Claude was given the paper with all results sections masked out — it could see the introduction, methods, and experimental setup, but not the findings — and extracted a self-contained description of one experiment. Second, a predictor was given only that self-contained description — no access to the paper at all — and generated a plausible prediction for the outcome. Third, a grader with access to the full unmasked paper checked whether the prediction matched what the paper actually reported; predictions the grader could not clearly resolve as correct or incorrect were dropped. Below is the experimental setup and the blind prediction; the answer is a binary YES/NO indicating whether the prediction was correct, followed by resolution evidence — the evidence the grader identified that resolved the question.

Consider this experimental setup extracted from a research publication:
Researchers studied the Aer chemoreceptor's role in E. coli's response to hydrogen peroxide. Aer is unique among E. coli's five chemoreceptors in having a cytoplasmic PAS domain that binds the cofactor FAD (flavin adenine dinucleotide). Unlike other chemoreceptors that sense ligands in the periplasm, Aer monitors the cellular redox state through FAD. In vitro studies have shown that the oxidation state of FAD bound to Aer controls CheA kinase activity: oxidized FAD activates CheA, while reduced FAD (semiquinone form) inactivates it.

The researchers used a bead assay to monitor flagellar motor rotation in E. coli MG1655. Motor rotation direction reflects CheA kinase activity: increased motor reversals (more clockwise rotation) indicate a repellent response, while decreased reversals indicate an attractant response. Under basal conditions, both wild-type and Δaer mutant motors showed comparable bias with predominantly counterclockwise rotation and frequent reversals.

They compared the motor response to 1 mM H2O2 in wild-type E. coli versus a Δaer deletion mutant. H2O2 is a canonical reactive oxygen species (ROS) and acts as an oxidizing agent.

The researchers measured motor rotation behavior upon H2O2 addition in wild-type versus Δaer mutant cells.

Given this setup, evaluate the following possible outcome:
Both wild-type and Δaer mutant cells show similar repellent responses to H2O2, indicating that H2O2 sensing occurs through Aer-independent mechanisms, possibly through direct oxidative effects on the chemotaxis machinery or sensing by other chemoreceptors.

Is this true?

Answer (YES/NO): NO